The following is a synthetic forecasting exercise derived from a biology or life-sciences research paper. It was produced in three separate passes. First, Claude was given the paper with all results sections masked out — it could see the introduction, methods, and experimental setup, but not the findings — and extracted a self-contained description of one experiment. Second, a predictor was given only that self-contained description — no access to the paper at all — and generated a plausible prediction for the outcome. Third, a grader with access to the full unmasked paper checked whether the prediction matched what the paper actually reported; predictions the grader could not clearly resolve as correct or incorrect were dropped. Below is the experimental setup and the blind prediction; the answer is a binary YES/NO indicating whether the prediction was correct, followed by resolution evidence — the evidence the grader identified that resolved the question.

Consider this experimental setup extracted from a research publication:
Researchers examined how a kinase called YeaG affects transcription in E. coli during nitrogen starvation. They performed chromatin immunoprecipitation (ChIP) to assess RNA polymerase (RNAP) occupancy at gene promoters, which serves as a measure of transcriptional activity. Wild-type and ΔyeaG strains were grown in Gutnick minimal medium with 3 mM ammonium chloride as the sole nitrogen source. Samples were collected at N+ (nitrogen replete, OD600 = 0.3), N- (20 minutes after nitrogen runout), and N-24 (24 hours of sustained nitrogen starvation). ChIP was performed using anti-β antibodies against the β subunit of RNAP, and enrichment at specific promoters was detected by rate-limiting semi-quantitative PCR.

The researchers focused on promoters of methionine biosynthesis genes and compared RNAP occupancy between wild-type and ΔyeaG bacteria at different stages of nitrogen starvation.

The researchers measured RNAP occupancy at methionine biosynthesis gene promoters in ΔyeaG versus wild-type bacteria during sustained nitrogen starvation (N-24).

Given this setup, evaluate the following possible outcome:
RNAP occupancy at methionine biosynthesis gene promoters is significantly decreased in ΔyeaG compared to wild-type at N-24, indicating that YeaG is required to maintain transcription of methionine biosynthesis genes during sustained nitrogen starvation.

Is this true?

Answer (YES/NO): NO